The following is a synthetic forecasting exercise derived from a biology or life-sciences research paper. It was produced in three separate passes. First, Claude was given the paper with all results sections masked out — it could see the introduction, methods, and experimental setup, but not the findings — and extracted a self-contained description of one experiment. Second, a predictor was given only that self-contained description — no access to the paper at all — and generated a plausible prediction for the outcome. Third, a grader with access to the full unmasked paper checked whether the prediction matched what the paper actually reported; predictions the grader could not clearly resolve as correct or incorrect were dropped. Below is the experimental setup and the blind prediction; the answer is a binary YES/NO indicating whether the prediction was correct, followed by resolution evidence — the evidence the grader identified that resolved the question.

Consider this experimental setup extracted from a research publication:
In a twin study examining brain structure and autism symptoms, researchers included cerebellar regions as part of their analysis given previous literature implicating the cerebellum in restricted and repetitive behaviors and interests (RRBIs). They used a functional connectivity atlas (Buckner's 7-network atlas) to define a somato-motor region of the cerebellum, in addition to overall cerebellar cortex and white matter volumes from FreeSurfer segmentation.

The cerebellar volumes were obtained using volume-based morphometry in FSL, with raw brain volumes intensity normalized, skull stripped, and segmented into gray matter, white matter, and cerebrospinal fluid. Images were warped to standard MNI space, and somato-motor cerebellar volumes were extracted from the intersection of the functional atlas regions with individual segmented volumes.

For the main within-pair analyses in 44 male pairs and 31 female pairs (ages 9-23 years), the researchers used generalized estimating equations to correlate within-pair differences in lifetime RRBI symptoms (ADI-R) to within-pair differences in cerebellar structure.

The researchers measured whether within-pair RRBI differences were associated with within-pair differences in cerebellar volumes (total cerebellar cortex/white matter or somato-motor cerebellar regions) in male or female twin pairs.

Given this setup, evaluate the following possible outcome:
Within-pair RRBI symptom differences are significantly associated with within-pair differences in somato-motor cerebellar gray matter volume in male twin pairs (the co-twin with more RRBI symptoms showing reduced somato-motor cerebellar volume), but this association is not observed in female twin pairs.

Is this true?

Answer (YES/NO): NO